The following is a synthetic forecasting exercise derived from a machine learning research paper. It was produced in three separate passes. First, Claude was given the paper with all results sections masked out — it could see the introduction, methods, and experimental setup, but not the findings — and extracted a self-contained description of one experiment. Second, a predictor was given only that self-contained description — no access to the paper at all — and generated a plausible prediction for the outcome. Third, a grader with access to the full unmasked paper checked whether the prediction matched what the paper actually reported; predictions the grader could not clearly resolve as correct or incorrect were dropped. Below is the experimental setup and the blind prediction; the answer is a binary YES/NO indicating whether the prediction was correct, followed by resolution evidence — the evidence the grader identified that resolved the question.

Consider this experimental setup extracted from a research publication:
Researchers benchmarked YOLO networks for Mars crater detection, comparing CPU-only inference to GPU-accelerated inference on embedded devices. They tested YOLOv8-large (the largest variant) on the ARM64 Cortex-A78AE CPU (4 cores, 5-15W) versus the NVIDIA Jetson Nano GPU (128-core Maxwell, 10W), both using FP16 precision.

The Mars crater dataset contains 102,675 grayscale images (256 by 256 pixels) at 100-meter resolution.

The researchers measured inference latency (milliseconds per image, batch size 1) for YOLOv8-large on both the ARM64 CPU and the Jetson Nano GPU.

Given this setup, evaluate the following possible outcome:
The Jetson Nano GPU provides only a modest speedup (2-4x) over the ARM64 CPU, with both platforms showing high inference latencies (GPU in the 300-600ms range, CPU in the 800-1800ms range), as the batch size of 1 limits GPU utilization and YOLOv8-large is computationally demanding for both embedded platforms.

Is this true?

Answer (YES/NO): NO